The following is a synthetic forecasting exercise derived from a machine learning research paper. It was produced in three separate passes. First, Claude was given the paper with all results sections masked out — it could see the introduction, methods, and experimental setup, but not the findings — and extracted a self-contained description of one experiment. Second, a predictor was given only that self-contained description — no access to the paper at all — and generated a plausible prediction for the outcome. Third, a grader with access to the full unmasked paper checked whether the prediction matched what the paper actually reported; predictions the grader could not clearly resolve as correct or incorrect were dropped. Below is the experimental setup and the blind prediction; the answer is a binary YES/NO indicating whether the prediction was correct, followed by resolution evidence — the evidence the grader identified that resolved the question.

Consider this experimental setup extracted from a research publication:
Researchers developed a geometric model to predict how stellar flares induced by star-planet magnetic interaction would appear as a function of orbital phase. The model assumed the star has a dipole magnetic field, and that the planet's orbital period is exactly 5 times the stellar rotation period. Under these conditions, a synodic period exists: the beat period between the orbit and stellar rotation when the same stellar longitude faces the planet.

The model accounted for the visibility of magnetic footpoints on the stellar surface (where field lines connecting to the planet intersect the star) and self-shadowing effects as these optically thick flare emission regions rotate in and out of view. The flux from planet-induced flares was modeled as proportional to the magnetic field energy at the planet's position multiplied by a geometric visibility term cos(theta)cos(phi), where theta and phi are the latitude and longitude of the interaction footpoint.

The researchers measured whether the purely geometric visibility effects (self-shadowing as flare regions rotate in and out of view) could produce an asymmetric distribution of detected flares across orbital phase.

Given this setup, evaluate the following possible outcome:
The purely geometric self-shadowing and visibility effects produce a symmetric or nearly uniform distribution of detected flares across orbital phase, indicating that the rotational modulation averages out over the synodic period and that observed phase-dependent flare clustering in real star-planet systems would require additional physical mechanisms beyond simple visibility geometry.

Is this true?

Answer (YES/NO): NO